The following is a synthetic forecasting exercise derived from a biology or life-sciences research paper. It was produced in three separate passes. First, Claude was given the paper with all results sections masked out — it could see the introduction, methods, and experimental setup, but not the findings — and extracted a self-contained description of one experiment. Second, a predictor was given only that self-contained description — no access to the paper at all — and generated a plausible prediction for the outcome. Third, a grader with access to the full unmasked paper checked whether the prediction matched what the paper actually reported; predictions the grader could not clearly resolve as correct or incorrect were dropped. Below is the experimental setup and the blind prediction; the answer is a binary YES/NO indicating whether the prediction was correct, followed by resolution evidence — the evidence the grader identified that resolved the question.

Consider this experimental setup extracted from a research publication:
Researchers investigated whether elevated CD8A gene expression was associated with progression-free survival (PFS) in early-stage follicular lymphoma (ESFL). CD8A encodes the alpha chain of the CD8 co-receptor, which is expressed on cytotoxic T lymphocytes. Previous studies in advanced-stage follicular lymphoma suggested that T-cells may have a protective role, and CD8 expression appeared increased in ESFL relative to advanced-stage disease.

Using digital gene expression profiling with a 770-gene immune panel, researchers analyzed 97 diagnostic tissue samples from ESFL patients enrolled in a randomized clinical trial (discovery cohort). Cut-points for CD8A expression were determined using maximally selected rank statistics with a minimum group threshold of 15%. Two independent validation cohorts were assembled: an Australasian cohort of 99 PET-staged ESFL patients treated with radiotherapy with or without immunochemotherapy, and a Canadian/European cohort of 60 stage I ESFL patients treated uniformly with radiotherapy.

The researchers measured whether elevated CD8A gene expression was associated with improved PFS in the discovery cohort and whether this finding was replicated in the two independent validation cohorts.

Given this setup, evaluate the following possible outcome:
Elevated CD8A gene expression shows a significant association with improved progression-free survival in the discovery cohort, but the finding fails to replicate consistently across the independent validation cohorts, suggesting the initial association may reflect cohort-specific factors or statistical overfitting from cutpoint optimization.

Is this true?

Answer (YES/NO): NO